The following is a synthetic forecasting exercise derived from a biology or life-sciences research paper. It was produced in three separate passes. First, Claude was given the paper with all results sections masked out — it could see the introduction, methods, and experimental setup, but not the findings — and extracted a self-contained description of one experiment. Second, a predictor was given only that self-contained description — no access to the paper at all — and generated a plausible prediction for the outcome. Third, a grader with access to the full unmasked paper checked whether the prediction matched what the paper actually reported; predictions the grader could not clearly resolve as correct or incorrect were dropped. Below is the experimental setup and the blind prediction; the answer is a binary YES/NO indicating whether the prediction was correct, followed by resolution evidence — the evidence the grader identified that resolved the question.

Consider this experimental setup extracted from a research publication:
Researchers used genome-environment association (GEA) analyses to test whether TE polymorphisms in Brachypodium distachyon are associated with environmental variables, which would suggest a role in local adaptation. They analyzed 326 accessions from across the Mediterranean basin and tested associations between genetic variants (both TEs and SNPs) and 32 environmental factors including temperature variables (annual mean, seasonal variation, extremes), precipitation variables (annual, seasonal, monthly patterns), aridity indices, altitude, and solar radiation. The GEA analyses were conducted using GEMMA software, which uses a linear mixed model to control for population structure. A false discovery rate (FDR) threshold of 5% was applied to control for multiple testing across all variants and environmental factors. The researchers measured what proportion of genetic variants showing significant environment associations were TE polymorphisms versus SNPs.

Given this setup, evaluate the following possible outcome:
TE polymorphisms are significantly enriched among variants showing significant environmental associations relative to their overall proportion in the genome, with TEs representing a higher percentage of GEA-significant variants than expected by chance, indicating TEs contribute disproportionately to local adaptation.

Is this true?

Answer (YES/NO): NO